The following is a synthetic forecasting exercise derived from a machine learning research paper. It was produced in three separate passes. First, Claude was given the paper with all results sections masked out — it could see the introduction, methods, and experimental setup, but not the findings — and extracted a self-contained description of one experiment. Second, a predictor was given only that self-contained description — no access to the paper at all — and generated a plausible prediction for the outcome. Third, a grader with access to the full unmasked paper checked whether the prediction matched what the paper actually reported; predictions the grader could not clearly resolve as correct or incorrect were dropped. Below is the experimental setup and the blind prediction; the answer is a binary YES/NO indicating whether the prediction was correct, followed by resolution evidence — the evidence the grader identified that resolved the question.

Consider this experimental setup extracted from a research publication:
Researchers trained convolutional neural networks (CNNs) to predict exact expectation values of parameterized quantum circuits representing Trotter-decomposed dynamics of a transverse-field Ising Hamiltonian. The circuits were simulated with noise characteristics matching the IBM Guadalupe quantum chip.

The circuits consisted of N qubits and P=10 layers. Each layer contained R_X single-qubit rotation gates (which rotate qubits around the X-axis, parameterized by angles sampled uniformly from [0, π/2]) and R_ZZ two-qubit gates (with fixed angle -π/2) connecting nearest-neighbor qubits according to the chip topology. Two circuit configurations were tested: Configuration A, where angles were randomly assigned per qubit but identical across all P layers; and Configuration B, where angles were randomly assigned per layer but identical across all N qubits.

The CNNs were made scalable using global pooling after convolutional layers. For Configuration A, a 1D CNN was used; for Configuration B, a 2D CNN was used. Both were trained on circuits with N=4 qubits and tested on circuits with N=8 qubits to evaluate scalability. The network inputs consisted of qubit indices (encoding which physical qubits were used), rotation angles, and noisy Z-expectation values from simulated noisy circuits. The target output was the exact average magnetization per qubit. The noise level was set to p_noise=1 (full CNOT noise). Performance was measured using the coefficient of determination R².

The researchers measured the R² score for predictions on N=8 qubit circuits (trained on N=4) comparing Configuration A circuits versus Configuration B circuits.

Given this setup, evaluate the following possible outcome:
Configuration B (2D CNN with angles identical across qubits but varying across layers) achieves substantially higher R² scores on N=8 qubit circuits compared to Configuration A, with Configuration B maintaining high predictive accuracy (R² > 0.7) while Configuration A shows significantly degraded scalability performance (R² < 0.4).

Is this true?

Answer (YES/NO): NO